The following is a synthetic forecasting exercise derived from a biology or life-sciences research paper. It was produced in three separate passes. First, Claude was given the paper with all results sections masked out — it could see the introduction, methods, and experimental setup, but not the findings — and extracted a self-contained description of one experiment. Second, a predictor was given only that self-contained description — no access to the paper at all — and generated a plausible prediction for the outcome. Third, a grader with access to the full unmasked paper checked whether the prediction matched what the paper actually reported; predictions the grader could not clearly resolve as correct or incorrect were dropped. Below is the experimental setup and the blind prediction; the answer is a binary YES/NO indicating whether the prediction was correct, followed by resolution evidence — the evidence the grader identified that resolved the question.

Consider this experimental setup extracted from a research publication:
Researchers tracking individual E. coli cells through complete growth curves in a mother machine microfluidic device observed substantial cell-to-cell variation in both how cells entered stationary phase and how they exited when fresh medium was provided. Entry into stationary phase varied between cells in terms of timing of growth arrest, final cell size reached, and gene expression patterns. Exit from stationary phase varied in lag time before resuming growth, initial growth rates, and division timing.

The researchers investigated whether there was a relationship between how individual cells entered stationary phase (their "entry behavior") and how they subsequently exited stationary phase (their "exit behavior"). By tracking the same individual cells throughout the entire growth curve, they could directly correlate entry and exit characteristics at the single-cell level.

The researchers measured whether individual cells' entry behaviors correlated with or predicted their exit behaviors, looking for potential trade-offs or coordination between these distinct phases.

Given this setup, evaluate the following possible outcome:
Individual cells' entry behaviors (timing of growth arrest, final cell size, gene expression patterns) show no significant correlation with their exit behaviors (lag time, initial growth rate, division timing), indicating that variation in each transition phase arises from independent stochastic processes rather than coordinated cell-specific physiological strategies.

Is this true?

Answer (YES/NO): NO